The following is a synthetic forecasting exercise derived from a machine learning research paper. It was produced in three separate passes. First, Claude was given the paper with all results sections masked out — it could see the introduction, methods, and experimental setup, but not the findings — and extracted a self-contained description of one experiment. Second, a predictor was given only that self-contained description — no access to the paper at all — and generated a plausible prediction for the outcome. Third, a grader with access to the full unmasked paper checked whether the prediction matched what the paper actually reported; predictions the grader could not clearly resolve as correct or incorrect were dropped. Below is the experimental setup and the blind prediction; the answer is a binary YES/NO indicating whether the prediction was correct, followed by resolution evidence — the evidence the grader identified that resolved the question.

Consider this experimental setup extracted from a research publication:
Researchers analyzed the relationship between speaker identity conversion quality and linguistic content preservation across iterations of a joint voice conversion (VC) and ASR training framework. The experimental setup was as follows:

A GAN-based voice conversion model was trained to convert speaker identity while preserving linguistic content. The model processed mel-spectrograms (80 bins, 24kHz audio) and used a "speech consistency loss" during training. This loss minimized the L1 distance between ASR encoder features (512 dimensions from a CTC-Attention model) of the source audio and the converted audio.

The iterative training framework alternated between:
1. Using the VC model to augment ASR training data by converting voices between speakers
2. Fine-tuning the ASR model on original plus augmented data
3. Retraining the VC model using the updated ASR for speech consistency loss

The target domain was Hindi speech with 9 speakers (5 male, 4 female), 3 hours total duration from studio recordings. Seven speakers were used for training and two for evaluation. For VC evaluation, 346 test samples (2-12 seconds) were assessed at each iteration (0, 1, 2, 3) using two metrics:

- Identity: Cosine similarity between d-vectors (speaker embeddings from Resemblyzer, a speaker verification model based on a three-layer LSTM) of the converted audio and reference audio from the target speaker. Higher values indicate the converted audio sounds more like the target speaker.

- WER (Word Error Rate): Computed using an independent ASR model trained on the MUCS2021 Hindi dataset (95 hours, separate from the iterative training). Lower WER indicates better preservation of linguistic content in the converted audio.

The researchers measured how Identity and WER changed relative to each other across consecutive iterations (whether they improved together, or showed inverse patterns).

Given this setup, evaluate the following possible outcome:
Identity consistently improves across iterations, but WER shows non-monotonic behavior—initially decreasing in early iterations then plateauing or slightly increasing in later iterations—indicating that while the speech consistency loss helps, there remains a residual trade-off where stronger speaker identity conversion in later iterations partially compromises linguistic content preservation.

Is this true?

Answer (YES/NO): NO